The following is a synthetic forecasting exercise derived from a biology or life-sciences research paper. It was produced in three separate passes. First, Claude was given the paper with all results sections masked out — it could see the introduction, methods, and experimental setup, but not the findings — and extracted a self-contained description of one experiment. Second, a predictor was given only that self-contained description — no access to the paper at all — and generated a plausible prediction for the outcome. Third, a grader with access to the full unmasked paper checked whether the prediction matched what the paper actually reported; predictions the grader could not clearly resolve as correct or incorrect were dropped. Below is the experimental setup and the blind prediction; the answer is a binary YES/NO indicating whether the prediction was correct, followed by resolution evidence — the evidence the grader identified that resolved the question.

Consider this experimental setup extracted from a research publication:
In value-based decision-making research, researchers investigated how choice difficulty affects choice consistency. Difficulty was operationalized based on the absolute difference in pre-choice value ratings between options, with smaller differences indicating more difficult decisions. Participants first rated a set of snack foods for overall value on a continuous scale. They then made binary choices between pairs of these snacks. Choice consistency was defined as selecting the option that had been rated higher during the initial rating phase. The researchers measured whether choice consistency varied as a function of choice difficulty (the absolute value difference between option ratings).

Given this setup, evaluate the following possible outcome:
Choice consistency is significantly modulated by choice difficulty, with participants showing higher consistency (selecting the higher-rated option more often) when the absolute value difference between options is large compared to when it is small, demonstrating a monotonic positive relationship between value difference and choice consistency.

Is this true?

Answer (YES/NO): YES